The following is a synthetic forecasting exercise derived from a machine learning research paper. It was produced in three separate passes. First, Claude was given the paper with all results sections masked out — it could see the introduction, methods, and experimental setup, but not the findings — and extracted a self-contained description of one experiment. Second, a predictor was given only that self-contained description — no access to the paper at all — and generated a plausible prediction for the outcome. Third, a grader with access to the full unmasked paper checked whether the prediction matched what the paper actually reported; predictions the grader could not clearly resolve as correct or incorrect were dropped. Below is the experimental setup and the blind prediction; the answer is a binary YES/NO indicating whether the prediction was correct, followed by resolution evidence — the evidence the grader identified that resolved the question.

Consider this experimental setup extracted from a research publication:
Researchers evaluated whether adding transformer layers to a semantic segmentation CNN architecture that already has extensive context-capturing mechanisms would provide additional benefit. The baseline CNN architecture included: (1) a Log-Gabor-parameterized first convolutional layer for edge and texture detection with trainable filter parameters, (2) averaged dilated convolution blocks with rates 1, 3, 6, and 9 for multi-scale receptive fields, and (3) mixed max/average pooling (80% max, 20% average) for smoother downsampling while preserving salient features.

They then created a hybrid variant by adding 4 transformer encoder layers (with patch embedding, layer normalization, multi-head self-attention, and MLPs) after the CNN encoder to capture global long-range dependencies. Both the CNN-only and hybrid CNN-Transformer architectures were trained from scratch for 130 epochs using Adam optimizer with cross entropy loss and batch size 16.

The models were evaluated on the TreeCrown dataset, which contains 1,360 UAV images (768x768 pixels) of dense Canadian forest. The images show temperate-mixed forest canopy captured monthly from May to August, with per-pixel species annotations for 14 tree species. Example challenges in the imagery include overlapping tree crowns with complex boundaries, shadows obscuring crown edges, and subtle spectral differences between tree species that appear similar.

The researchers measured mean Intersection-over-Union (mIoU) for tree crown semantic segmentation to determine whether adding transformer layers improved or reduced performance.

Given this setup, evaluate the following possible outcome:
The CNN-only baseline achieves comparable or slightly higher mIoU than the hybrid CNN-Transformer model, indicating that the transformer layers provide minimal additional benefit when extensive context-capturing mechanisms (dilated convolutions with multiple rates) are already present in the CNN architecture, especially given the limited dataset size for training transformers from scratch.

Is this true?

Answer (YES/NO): NO